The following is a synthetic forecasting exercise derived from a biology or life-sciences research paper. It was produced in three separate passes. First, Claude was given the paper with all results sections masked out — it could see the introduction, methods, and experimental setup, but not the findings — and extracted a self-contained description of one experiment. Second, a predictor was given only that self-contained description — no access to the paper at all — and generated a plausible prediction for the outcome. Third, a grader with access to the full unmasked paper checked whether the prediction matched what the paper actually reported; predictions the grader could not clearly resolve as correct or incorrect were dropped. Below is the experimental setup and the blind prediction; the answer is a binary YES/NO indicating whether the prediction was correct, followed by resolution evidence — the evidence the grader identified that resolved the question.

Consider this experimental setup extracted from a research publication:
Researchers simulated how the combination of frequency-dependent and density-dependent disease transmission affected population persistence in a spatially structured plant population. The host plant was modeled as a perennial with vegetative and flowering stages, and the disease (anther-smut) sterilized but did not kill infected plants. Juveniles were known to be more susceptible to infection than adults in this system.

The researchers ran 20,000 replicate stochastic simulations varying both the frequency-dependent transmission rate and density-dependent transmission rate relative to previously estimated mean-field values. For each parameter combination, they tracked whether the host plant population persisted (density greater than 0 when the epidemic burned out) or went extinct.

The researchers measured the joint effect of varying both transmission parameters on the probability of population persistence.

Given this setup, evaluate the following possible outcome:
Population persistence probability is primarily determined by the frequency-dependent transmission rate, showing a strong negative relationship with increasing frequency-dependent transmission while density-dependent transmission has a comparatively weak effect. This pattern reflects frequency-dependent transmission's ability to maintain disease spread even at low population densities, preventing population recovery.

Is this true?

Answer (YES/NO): NO